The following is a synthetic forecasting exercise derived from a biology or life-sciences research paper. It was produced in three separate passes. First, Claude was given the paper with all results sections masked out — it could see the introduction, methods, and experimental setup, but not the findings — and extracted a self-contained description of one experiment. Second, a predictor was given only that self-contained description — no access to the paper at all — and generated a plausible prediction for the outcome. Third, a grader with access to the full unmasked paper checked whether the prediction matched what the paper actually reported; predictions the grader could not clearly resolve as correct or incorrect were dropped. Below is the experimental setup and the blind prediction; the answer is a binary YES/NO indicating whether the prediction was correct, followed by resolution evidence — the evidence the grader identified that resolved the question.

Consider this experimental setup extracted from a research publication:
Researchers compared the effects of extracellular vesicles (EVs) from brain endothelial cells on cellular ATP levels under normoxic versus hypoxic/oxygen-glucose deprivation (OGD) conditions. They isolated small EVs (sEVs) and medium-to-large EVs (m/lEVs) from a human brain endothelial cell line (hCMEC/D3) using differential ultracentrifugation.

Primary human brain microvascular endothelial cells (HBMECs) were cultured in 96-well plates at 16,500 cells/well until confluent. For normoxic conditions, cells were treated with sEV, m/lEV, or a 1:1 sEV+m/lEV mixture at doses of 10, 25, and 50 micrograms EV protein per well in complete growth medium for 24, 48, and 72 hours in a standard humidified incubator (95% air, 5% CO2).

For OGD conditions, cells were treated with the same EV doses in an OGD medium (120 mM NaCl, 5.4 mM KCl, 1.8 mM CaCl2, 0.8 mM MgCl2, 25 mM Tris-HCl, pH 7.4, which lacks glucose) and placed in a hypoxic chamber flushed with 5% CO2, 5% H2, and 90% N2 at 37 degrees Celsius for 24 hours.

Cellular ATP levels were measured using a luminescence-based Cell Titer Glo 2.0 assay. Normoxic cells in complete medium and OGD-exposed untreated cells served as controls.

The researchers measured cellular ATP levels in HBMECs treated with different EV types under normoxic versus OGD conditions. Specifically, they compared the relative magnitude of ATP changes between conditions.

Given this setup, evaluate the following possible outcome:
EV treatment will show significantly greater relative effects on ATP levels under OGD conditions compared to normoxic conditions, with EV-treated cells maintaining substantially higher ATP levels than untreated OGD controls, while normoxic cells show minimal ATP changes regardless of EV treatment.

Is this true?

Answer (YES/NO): NO